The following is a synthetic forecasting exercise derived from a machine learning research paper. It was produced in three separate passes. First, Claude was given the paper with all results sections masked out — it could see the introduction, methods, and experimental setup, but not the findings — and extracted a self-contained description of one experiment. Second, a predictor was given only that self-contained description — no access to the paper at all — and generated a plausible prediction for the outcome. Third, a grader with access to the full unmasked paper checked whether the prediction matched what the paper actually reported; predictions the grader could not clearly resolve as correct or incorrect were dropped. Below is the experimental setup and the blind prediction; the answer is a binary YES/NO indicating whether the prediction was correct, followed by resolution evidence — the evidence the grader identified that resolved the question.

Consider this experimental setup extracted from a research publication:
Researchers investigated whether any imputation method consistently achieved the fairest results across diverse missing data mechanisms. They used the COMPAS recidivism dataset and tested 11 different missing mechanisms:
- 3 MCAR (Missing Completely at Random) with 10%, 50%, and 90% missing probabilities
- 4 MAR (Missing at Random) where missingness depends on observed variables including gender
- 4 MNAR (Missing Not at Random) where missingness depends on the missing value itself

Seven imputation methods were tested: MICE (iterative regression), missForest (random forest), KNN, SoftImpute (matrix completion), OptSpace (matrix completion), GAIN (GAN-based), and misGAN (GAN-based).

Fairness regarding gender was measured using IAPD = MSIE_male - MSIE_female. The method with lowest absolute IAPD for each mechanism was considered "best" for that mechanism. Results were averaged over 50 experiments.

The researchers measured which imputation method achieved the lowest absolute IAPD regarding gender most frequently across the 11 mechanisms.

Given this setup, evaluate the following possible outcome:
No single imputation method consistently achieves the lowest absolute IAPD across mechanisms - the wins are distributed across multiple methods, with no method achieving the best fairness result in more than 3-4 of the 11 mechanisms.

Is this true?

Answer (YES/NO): NO